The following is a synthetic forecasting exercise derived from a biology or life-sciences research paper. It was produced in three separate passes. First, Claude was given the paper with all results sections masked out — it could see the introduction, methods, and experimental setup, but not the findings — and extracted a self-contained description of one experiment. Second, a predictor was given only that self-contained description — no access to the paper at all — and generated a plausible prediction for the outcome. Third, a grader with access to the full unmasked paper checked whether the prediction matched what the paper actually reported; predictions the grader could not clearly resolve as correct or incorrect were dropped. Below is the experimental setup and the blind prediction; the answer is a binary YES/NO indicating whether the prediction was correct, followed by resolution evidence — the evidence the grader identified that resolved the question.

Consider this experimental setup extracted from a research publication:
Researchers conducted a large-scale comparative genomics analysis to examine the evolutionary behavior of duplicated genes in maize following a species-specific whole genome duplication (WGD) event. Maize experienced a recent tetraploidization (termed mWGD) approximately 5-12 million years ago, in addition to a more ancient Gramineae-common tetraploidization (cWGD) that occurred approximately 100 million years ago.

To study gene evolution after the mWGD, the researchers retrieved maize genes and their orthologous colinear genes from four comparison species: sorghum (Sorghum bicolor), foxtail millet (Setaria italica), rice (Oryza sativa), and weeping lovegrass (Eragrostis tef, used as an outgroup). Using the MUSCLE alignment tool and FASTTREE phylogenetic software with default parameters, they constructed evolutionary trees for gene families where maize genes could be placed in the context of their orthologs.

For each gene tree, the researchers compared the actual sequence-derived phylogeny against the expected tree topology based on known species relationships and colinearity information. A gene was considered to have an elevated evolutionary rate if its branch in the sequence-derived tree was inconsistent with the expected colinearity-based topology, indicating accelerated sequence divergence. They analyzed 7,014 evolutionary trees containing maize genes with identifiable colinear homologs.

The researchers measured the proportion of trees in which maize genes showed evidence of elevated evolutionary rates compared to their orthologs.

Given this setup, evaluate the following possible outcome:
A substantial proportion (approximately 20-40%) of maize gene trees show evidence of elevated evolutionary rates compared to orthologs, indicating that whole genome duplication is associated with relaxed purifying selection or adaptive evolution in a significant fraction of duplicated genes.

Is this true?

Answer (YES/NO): NO